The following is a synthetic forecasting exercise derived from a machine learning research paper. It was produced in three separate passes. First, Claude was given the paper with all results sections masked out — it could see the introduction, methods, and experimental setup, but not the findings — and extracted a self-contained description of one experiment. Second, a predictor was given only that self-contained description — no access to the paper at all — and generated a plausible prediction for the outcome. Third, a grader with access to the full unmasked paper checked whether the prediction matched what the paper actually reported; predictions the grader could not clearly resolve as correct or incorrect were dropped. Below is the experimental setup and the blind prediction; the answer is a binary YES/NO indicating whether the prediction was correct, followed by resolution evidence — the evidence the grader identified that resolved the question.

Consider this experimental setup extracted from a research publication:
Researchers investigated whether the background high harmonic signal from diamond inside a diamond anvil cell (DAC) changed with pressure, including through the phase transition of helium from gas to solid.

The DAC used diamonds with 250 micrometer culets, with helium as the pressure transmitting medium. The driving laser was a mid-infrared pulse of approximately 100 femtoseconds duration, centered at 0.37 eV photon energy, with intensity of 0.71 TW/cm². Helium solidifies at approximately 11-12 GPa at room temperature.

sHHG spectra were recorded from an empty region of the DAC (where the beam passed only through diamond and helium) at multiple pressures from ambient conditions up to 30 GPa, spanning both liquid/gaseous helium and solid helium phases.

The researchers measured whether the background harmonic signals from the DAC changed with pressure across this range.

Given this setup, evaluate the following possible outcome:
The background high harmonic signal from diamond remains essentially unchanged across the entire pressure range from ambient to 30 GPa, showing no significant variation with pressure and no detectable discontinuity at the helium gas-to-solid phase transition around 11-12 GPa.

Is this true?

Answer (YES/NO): YES